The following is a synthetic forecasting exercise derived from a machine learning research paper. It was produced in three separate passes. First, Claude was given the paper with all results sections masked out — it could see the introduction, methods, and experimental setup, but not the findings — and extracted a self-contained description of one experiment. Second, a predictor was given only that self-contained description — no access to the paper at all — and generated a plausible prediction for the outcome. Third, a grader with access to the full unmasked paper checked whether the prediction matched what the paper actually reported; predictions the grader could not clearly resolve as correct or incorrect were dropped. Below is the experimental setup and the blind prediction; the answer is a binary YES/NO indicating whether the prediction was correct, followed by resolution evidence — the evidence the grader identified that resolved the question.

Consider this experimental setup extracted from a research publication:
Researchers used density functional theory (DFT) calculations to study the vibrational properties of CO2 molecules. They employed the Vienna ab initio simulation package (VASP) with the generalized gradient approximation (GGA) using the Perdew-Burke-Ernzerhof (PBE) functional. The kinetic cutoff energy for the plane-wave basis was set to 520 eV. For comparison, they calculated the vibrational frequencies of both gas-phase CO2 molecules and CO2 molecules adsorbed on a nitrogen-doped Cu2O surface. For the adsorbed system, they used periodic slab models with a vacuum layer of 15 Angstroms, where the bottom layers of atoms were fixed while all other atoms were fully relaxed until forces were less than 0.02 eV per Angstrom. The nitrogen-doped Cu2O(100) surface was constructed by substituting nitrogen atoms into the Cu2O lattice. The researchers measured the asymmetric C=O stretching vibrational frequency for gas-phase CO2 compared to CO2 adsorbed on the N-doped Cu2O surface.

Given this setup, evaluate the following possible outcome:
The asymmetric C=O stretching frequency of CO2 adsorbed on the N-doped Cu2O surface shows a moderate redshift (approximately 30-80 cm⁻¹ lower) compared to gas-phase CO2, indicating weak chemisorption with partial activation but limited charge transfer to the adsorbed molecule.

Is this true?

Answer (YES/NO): NO